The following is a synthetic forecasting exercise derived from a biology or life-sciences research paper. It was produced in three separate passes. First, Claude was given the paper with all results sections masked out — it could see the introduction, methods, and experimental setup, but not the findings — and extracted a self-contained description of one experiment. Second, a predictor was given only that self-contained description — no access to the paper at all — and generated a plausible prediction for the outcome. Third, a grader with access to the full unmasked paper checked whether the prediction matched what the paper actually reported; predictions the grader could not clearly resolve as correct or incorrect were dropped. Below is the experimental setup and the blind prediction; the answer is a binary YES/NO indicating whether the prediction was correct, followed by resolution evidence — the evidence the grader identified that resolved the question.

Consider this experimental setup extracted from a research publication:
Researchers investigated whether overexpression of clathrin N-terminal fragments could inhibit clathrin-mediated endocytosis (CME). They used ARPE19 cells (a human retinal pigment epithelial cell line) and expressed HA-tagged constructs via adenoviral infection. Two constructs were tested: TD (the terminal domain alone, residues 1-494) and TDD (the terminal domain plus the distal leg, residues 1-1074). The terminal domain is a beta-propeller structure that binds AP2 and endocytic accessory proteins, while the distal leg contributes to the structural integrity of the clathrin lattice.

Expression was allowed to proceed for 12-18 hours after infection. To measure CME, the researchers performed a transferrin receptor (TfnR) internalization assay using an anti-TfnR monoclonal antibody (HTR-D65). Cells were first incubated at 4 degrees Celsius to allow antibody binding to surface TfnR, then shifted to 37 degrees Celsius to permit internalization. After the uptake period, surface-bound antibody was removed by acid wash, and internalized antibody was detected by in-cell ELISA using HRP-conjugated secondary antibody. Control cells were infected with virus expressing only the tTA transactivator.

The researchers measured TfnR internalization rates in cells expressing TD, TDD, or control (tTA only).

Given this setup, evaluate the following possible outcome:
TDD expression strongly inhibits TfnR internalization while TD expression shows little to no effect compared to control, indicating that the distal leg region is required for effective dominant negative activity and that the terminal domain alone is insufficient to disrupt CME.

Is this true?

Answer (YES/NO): NO